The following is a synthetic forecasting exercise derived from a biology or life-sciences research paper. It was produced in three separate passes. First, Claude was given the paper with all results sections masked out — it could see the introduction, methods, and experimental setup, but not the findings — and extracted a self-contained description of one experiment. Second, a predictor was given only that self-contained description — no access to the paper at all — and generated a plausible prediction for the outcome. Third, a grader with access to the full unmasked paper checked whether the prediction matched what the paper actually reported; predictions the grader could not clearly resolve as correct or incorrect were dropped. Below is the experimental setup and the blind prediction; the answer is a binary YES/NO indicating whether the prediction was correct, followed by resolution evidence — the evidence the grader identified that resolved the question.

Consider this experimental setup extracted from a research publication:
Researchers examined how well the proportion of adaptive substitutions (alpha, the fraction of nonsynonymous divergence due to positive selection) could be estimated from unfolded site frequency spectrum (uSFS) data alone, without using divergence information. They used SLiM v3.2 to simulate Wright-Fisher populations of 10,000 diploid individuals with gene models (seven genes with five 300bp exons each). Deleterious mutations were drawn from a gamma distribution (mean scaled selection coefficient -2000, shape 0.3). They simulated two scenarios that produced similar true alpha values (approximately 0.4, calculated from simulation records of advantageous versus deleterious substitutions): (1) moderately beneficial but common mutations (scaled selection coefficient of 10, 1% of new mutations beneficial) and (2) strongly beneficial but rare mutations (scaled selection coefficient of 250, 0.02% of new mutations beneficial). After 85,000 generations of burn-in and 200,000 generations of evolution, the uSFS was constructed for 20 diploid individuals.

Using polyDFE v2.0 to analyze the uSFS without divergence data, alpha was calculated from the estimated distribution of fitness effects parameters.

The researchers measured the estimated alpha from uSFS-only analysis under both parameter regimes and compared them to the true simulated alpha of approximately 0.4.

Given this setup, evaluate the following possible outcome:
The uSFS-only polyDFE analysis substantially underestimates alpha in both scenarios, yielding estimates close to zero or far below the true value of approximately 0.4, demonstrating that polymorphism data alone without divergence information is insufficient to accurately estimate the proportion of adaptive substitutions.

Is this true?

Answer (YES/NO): NO